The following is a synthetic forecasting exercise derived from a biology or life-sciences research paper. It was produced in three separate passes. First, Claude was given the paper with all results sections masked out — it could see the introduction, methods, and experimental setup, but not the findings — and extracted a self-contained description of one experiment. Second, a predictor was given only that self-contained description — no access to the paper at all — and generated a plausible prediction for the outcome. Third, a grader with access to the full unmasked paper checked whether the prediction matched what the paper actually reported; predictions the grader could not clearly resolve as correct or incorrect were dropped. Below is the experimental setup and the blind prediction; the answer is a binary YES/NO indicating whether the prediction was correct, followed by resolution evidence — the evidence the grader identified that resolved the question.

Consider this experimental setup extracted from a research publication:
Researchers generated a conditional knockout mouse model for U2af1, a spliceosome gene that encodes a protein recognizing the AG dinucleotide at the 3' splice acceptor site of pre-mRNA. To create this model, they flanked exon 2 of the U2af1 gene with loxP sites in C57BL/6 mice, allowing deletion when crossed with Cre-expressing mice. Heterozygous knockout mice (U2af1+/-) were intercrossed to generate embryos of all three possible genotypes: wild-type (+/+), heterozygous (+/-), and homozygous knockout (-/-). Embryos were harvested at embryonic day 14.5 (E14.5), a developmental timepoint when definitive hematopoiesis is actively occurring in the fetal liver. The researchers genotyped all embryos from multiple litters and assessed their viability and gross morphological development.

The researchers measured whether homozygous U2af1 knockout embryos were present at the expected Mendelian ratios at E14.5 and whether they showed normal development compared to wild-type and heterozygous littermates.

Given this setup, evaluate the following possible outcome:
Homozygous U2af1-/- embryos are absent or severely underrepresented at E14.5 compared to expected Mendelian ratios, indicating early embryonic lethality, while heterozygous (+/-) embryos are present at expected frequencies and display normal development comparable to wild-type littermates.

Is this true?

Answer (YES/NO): NO